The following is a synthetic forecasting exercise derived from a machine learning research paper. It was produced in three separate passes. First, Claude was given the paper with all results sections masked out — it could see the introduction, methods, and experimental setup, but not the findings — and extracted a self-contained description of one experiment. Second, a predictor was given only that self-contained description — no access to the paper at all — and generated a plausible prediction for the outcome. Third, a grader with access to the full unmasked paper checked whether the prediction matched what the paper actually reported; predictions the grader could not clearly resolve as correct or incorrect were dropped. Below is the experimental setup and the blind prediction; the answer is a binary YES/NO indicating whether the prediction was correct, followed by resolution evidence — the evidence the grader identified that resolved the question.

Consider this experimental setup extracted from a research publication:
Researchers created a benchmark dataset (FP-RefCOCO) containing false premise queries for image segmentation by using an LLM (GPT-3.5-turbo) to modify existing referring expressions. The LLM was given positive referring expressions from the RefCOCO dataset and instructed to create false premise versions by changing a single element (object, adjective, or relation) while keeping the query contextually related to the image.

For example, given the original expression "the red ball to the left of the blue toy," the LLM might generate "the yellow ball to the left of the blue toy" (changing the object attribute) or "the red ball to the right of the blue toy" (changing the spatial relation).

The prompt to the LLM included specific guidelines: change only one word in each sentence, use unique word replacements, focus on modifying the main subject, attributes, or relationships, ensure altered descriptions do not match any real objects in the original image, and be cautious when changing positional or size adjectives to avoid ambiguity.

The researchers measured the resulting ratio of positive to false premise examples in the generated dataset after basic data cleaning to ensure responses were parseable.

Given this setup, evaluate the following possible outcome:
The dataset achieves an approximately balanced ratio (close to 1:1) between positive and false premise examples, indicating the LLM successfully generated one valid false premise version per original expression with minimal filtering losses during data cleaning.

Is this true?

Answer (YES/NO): YES